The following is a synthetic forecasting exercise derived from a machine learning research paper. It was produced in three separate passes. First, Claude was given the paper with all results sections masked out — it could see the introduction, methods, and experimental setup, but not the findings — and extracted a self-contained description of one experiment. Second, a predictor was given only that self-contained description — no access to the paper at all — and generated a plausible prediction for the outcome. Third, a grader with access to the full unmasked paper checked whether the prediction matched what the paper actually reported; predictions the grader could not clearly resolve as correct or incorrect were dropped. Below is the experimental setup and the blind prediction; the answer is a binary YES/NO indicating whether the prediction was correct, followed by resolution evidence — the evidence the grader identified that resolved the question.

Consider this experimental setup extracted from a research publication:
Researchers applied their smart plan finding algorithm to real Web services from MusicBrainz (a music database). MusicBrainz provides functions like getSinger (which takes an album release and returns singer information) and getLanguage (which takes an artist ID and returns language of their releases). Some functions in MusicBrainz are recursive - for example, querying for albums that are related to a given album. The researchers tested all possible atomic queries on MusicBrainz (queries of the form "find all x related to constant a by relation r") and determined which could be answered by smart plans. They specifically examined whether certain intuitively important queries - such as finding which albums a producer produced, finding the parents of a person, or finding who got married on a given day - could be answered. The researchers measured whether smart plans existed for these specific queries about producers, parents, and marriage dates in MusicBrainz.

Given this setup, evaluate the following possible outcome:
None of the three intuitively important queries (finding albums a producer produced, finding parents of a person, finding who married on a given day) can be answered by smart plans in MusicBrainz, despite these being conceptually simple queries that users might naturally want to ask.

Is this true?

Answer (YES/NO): YES